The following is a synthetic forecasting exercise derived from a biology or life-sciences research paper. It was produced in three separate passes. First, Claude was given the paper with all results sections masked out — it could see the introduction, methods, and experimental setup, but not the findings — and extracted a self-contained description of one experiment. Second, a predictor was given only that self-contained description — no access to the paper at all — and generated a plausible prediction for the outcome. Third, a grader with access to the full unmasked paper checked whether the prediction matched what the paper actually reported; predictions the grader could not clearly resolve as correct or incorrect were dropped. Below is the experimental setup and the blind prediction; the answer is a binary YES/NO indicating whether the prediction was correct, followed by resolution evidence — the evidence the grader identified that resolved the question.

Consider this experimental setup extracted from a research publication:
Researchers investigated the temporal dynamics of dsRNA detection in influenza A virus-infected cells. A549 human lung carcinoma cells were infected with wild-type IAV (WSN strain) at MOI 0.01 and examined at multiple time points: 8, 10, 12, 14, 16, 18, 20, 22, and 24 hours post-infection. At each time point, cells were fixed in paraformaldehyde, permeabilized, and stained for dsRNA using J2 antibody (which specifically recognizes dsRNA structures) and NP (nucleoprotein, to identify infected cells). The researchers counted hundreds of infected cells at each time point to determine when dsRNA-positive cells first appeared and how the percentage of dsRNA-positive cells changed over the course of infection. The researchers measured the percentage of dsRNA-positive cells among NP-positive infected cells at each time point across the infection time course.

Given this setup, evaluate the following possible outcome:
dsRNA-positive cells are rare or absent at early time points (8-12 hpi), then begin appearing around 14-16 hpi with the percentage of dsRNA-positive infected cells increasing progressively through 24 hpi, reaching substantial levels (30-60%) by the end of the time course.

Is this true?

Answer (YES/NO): NO